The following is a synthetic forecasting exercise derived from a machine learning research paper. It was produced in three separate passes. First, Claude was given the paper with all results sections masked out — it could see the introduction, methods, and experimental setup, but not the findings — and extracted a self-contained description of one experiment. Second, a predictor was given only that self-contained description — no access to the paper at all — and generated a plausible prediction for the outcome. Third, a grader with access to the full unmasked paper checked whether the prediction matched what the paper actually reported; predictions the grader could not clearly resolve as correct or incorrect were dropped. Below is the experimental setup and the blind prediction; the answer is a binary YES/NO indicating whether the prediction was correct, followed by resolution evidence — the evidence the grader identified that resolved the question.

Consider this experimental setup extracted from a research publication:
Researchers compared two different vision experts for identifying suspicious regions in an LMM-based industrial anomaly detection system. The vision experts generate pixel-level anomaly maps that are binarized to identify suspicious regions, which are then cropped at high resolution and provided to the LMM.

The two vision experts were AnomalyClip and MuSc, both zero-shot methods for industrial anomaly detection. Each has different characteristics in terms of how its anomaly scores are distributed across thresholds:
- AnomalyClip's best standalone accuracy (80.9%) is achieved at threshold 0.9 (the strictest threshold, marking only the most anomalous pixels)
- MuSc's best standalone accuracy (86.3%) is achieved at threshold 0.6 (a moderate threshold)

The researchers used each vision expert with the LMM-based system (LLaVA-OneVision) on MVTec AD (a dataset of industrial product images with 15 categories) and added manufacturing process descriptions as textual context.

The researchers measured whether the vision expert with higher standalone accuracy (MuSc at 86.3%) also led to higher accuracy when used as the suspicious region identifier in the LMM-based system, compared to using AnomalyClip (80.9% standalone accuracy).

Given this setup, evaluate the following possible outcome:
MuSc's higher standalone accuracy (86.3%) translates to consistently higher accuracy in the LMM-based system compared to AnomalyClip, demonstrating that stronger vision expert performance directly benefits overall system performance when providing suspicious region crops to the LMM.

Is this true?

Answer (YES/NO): NO